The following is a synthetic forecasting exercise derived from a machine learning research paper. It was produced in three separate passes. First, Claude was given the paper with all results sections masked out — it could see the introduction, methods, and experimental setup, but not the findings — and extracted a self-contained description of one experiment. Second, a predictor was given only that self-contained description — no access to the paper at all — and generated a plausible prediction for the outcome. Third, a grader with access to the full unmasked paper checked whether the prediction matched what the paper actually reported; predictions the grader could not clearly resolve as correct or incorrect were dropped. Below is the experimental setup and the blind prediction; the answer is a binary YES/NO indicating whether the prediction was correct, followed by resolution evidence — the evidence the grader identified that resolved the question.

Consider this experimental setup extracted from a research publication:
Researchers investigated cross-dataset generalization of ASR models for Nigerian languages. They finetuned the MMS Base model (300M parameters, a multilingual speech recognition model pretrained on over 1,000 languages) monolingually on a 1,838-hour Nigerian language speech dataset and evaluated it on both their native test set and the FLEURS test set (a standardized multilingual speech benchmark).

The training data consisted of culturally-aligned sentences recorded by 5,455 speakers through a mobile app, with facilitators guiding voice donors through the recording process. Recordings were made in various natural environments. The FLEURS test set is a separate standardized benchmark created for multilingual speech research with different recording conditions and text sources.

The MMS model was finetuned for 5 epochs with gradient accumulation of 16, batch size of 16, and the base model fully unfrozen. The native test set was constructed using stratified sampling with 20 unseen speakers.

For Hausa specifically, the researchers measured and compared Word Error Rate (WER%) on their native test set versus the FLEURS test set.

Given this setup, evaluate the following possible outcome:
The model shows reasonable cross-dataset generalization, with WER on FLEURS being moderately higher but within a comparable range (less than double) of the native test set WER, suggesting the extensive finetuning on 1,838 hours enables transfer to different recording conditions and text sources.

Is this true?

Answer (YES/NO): YES